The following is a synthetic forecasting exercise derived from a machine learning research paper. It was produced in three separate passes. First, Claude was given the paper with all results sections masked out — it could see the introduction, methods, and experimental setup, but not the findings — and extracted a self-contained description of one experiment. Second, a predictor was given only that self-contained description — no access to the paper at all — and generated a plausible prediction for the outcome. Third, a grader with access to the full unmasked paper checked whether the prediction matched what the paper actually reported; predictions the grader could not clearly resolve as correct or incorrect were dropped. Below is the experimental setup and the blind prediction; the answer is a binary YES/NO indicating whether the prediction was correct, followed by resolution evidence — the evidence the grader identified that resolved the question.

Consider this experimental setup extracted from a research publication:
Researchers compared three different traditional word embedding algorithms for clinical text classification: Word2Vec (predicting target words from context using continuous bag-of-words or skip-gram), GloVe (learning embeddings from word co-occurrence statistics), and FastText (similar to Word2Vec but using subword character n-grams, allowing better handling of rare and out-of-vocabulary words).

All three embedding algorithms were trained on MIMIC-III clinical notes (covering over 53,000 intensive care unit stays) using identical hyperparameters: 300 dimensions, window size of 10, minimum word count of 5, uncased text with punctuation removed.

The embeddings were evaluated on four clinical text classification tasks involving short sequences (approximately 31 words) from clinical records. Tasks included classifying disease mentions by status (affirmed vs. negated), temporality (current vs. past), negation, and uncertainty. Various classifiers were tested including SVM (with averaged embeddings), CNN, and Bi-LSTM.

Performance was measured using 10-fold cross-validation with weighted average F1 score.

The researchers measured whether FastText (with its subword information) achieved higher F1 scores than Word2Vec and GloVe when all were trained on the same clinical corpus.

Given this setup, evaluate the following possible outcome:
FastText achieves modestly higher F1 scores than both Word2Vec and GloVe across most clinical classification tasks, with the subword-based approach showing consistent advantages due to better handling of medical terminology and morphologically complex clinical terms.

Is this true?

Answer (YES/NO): NO